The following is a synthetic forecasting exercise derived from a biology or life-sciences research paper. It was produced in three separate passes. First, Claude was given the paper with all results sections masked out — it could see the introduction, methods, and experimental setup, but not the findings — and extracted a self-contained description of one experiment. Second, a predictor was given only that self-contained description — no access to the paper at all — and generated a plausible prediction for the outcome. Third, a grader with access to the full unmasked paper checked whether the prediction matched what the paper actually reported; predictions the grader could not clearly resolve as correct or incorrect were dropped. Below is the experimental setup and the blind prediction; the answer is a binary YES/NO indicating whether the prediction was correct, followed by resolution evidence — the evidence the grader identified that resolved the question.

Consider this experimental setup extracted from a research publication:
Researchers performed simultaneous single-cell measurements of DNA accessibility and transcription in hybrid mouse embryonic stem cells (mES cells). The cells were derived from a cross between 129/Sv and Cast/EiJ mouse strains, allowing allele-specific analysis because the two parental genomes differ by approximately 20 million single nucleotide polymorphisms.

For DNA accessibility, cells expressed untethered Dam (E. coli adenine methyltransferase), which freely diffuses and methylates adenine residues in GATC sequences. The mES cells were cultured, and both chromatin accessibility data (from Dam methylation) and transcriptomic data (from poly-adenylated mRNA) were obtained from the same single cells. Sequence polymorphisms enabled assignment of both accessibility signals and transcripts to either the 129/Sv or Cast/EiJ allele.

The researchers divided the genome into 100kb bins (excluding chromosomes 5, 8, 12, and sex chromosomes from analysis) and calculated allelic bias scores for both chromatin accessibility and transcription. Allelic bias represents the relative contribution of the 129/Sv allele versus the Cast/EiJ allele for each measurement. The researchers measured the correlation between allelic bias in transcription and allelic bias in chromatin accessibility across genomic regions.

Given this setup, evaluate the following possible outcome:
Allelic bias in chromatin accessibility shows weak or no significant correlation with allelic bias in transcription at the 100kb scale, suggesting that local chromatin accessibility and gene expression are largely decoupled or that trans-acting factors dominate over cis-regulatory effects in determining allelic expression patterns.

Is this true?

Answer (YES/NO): NO